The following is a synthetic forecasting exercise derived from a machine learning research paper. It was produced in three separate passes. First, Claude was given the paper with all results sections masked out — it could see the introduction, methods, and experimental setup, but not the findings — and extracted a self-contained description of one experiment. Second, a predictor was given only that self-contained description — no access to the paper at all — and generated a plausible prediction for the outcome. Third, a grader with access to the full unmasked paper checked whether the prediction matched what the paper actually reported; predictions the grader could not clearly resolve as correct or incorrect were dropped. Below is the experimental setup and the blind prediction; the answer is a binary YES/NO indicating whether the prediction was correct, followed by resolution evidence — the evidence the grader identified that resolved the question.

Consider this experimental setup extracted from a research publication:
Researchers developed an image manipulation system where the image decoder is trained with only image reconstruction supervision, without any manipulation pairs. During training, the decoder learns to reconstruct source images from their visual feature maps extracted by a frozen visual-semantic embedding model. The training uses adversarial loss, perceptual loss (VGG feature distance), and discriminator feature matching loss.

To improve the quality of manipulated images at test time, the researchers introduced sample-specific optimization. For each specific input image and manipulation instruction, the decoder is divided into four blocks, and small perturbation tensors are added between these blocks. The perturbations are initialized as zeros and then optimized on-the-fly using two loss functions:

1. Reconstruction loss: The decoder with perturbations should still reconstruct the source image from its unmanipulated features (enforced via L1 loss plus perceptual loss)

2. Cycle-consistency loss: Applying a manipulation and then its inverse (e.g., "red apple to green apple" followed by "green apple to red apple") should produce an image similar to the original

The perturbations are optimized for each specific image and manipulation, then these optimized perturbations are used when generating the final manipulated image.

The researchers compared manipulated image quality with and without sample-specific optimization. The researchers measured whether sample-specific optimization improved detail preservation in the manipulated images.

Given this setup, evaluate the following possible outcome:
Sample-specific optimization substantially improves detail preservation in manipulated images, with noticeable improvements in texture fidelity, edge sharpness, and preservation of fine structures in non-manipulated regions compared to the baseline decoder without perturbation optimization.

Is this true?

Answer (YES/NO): NO